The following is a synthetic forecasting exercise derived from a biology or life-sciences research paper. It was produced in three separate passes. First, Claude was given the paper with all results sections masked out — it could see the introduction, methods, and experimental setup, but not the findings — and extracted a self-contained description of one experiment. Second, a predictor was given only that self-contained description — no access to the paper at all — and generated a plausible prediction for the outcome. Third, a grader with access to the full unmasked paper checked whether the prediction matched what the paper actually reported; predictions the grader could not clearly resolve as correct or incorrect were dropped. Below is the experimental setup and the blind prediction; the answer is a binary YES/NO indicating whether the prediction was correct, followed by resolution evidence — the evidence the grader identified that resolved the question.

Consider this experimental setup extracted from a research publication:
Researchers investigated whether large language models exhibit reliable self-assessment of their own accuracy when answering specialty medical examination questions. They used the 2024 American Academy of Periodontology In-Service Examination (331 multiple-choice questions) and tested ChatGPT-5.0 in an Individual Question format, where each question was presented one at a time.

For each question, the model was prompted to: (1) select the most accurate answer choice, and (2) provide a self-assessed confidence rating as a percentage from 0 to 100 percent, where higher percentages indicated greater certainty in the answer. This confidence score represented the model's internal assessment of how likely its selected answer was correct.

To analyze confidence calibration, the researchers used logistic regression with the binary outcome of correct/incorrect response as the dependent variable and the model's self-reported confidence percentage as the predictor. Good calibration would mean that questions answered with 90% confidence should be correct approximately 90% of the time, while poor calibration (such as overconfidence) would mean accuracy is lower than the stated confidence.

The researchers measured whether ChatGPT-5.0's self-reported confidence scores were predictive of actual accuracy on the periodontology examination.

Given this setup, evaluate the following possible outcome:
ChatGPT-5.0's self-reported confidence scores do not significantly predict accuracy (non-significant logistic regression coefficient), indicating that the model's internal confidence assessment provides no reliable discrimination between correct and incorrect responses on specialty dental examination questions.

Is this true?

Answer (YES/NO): NO